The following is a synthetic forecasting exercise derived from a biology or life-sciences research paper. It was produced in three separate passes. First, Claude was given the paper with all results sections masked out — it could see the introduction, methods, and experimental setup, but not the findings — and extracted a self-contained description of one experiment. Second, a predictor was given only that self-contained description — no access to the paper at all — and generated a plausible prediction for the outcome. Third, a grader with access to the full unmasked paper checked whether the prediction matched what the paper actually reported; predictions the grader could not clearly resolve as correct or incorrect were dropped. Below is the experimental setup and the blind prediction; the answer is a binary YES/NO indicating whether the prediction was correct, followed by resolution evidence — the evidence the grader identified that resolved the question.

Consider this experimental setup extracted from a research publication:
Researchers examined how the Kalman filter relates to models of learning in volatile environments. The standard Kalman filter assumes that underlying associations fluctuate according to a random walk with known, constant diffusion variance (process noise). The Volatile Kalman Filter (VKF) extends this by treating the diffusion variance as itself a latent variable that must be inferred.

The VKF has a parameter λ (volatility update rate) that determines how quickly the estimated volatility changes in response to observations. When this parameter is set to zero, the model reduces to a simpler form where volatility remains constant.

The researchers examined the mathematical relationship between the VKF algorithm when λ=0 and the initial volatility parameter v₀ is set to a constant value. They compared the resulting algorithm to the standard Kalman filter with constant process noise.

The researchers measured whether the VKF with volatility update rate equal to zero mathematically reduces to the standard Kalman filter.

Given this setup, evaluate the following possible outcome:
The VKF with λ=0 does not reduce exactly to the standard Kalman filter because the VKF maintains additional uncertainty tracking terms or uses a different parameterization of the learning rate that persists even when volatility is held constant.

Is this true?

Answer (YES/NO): NO